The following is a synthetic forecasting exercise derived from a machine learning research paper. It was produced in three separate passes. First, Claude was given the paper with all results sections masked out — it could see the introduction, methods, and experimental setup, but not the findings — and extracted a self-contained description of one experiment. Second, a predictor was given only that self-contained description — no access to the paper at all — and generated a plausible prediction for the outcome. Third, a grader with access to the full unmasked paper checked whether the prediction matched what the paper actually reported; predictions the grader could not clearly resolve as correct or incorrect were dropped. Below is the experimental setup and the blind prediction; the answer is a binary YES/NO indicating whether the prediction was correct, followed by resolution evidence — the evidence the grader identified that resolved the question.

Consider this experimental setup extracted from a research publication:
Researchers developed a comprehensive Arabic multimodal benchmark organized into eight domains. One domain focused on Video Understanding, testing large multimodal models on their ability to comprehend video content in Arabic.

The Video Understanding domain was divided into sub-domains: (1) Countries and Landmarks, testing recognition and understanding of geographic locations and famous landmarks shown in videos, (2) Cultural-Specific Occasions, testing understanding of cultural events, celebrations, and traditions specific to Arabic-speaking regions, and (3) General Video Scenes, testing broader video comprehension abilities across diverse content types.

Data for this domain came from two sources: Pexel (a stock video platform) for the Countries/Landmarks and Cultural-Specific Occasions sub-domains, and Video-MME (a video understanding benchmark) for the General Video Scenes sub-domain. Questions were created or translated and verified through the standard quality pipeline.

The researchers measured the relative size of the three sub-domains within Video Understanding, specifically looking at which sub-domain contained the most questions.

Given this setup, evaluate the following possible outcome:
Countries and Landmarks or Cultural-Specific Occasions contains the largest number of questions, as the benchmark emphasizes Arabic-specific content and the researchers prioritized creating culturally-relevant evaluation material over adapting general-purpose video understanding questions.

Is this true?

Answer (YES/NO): NO